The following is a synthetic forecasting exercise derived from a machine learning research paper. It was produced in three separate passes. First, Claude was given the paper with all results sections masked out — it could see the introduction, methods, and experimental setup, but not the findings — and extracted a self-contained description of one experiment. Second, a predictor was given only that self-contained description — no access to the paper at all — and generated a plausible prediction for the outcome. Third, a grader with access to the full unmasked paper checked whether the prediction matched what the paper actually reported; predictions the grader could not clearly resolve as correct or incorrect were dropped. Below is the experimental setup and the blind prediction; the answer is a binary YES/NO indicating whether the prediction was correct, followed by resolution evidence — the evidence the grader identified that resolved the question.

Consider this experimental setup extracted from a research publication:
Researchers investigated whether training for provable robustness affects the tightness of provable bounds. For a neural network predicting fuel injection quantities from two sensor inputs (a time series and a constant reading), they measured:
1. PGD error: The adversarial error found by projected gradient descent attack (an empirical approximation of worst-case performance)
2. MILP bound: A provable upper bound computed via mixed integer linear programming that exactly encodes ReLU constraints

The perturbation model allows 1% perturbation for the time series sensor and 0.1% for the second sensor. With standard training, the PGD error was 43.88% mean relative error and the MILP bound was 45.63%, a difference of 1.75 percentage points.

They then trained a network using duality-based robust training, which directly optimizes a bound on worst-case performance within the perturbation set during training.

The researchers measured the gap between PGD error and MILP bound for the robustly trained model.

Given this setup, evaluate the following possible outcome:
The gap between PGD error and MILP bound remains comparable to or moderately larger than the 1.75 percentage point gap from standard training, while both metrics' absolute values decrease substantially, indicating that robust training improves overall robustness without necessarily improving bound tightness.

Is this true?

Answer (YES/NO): NO